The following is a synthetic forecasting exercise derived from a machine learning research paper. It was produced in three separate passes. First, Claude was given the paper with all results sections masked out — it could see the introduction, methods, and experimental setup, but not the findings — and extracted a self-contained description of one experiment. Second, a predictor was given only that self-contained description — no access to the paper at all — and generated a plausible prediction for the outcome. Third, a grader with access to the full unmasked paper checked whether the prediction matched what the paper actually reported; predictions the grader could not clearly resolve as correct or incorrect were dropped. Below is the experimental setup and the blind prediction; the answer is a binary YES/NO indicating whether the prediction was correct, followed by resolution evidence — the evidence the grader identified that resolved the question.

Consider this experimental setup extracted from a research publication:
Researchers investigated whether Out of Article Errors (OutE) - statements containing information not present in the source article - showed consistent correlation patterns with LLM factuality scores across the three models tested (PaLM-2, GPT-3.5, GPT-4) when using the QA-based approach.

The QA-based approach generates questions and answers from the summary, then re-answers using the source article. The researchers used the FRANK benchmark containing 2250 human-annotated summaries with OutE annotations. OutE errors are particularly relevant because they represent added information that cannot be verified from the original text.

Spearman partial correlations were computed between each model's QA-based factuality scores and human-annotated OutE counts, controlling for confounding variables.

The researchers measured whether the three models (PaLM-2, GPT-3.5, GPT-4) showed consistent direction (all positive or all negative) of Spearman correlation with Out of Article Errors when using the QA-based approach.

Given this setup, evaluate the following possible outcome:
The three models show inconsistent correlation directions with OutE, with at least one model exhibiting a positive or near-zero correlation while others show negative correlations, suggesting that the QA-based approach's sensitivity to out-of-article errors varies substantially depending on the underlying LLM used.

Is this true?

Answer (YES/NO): NO